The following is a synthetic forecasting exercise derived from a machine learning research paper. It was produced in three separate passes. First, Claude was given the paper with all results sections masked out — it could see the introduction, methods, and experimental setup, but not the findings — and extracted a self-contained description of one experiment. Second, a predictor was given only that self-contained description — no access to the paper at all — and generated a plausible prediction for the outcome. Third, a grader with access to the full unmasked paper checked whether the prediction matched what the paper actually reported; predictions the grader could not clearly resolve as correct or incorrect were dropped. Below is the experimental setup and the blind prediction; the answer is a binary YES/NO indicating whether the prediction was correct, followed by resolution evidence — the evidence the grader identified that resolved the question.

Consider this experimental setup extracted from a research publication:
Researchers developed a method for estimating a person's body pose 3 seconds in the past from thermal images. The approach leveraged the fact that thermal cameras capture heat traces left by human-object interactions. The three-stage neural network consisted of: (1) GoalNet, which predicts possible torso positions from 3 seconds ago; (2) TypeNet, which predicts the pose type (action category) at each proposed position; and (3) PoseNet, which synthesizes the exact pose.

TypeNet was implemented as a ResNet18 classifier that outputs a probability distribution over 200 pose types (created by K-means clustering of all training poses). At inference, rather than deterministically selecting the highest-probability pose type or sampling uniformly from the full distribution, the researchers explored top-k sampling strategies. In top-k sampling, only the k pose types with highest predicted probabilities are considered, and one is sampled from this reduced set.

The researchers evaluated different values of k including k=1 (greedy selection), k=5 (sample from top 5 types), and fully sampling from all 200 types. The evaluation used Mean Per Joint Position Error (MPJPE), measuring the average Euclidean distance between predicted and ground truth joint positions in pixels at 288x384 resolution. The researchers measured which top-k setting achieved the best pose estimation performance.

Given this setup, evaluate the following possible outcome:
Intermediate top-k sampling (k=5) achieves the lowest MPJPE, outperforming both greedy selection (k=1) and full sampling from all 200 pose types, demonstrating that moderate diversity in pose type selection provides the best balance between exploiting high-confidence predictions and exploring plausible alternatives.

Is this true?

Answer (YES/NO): YES